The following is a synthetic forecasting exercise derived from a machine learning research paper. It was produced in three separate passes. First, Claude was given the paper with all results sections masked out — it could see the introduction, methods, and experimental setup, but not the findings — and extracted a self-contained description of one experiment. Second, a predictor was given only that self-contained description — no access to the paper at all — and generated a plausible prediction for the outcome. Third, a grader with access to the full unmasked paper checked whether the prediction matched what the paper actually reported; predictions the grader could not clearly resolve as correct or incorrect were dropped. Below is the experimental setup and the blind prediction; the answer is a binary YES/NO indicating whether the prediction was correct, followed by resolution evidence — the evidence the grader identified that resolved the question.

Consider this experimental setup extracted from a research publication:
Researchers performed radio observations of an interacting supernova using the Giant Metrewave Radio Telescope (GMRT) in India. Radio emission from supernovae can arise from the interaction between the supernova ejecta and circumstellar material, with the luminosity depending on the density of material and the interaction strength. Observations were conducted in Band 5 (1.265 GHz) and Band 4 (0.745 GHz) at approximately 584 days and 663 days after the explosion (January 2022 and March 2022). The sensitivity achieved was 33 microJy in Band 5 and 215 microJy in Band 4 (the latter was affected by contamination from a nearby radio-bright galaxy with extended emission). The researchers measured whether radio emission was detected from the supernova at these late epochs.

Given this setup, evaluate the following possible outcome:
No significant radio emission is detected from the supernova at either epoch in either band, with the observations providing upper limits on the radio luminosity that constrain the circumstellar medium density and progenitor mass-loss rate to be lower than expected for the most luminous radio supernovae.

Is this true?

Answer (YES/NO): YES